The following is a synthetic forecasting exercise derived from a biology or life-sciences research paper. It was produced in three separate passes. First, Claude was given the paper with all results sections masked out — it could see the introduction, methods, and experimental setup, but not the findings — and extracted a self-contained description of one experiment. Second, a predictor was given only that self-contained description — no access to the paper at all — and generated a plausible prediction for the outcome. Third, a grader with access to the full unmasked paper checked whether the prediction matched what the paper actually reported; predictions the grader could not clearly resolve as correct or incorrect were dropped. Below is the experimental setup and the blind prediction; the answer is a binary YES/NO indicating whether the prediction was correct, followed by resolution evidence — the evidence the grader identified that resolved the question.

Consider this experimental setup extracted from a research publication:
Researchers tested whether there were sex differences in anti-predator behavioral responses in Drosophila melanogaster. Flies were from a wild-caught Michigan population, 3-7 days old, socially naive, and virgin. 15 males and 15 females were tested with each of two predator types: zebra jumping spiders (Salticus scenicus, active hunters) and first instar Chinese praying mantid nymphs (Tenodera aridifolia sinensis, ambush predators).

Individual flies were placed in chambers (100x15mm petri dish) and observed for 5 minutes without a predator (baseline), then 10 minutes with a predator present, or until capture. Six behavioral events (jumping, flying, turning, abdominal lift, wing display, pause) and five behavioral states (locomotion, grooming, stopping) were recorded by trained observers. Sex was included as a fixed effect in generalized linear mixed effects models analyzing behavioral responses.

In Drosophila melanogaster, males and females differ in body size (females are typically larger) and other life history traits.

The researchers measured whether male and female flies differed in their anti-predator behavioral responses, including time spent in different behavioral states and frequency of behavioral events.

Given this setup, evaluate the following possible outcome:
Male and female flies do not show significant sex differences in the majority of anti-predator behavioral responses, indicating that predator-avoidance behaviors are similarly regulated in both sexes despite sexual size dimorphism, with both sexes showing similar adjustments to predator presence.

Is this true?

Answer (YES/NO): YES